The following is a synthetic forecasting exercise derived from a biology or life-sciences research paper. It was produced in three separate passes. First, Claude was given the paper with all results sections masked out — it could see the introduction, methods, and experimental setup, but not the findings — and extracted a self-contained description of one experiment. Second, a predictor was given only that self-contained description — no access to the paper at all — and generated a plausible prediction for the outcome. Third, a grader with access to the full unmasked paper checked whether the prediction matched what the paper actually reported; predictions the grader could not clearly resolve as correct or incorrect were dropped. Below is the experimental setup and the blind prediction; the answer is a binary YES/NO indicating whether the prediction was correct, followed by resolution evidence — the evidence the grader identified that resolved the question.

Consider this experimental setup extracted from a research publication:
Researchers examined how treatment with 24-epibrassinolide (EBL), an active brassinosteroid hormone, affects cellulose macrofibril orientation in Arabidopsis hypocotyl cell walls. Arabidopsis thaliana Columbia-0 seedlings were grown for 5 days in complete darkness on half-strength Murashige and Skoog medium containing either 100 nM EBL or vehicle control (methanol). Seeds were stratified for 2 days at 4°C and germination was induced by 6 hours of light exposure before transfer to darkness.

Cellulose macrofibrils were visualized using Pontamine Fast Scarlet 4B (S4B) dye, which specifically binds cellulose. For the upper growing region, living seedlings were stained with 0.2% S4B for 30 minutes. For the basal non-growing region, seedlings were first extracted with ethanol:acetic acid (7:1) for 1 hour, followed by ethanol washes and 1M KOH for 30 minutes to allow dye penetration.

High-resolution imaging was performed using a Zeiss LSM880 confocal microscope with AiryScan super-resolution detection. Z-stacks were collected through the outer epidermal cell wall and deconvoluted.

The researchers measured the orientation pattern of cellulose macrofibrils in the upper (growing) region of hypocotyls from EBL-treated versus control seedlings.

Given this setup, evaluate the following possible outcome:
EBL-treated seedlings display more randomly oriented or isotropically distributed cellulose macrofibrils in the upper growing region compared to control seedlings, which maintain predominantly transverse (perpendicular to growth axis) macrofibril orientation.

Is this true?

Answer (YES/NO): NO